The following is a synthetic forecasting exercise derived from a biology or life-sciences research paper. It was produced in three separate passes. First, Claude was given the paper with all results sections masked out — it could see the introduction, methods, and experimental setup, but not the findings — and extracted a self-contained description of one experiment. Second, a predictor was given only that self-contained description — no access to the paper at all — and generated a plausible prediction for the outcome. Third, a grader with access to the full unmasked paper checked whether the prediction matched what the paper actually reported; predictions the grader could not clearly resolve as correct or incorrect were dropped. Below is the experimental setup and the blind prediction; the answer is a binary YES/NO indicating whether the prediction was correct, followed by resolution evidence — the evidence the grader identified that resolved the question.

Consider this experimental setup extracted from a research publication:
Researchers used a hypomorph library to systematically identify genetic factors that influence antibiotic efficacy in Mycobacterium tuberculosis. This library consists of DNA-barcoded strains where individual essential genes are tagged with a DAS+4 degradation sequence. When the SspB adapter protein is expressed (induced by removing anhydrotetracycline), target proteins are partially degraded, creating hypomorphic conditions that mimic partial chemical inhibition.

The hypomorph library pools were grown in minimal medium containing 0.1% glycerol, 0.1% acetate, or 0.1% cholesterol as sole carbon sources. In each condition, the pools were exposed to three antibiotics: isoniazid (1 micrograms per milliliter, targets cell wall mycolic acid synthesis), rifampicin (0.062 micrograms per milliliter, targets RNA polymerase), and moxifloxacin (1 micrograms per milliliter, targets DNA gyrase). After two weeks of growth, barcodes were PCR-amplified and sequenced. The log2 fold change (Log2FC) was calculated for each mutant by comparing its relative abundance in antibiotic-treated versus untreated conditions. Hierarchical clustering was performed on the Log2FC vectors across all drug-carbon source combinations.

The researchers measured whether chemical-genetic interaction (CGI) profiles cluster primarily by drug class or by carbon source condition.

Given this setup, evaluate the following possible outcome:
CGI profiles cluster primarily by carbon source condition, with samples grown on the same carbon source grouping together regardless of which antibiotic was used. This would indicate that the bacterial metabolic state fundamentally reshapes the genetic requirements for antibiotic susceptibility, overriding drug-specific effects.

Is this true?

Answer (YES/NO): NO